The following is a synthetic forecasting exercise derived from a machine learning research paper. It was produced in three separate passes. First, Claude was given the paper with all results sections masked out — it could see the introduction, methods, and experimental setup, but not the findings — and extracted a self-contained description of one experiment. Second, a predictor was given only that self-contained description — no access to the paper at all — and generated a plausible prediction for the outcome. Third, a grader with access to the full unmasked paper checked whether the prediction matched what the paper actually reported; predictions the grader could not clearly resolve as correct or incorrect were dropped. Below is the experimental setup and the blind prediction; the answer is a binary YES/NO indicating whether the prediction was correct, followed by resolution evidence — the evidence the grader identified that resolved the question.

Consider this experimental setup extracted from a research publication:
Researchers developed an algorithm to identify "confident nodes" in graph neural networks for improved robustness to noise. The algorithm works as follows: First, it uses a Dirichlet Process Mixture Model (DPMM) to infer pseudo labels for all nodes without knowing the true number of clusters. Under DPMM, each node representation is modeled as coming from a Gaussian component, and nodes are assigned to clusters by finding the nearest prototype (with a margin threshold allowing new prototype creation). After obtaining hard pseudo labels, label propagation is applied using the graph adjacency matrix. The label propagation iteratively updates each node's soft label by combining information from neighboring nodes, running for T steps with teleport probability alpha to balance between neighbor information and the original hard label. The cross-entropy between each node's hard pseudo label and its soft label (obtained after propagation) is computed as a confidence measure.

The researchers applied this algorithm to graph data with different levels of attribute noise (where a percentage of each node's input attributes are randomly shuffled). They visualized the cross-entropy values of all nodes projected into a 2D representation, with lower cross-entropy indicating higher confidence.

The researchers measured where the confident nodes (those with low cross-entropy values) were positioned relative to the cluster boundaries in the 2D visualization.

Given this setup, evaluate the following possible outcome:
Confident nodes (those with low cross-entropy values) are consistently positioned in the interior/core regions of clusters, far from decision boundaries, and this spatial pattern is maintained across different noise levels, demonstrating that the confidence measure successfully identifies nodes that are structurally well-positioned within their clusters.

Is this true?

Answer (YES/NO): YES